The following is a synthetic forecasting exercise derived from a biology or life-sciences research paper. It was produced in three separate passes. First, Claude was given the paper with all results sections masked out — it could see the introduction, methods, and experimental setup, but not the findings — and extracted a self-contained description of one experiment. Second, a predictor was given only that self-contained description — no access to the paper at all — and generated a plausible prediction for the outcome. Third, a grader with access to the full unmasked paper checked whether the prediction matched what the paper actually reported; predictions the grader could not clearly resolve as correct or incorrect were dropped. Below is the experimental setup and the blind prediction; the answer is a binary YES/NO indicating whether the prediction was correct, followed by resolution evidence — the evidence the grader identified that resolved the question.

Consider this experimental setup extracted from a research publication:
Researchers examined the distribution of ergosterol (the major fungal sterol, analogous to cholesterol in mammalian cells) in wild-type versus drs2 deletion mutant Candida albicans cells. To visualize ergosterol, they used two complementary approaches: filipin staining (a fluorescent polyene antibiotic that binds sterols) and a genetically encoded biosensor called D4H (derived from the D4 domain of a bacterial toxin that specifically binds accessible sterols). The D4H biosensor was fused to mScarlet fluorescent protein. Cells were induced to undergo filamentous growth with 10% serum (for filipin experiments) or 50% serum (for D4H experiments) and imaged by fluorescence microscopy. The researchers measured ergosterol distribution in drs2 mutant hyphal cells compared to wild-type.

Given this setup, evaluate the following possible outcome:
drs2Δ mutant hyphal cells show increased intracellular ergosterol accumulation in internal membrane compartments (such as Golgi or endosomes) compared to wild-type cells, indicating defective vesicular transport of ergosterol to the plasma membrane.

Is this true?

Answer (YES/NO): YES